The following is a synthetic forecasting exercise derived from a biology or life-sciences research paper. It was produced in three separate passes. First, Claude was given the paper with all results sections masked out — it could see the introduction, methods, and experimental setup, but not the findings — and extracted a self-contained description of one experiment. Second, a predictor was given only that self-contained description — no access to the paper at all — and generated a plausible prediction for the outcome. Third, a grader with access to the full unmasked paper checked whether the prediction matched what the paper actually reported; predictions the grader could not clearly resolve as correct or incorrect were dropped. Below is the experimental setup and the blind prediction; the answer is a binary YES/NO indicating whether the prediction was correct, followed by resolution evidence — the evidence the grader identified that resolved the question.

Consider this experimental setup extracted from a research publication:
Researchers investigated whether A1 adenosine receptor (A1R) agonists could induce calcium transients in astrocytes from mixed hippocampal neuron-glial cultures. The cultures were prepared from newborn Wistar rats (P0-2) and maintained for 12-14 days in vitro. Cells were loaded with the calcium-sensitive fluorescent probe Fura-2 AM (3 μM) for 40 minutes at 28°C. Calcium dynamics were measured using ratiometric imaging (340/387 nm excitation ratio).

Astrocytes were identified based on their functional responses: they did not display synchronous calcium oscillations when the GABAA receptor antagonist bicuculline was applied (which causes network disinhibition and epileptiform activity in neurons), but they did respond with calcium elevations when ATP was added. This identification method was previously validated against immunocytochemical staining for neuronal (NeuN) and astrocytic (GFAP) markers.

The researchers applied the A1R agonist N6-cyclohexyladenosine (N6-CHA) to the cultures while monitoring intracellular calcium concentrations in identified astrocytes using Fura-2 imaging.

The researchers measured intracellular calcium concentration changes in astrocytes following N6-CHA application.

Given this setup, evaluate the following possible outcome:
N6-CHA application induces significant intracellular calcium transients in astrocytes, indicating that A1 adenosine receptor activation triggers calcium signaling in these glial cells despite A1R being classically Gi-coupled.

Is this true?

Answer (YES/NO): YES